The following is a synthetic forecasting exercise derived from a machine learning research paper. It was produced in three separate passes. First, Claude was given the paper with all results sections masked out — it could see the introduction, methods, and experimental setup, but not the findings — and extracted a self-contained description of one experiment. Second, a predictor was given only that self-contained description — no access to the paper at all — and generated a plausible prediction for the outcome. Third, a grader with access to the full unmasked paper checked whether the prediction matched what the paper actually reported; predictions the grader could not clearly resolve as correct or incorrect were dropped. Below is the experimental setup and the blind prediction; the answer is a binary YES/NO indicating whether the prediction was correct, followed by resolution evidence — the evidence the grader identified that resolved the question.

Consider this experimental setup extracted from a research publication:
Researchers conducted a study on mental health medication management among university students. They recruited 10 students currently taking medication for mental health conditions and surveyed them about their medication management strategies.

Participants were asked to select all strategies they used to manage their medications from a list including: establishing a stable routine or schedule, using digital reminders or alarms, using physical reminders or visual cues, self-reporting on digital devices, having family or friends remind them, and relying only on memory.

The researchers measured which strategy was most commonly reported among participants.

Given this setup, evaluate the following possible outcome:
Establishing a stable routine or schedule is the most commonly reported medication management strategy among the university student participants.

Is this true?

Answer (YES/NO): YES